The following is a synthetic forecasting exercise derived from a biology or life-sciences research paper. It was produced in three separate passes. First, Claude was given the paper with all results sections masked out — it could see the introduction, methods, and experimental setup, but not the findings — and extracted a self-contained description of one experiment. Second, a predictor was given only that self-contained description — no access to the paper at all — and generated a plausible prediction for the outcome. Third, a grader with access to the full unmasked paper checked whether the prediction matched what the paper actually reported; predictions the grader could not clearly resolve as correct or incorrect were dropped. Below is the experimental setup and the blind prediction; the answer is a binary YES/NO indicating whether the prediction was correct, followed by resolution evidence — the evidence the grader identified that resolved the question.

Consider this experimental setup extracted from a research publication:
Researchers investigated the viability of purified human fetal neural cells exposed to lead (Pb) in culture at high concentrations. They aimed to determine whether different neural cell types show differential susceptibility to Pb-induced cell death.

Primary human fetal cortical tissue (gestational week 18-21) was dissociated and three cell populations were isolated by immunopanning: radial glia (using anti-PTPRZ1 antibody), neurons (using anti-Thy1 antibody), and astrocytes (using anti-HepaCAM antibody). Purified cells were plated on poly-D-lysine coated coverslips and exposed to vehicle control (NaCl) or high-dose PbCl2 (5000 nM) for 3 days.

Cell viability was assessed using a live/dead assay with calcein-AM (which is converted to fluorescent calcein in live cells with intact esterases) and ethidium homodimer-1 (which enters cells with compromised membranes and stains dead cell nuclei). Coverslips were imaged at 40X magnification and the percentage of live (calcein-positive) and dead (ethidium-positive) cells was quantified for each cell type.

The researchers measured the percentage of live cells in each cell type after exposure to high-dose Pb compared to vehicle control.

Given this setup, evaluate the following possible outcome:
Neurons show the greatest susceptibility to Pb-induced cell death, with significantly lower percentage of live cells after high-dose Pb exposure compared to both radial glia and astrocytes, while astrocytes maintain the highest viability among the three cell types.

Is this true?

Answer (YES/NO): NO